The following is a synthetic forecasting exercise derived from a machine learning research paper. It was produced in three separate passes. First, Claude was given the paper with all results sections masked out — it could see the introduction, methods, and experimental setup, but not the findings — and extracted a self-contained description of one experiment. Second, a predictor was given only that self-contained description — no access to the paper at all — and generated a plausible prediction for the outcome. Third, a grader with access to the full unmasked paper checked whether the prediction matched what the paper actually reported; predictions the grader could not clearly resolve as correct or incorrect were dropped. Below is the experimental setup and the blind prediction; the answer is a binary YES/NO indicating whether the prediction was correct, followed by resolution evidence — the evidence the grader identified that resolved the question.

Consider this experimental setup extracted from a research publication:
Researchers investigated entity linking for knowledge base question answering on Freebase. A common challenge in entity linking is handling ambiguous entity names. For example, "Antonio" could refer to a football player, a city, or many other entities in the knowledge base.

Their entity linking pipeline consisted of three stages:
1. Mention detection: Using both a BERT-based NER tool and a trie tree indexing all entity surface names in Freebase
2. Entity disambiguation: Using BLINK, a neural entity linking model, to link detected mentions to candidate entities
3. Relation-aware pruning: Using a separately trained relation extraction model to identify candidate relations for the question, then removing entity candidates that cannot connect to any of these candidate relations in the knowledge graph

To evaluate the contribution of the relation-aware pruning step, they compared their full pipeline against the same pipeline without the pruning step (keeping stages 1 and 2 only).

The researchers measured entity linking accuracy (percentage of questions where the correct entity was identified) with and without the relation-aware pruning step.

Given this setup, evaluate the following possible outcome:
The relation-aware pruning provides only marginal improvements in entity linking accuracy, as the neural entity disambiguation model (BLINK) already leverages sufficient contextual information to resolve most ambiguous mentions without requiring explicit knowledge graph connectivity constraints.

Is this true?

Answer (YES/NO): NO